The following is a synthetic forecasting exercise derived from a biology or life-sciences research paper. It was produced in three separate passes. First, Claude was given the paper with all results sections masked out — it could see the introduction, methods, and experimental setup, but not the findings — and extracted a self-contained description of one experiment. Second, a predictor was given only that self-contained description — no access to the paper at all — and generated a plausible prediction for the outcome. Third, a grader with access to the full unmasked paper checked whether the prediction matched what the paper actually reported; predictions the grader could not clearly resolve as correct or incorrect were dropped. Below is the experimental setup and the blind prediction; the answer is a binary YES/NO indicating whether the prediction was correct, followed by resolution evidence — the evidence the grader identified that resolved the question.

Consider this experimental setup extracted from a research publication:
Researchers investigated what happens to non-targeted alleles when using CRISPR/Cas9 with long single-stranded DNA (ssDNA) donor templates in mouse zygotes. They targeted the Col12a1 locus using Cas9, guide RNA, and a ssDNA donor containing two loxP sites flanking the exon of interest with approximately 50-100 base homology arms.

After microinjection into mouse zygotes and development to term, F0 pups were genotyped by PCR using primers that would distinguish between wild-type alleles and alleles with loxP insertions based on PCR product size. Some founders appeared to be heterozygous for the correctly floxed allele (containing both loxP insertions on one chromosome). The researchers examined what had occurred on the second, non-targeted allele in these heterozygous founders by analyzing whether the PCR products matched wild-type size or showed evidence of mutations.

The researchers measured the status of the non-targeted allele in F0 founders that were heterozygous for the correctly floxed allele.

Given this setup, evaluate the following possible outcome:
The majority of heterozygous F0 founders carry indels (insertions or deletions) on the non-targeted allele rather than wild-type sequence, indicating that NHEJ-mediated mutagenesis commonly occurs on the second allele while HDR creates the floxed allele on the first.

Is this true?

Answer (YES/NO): YES